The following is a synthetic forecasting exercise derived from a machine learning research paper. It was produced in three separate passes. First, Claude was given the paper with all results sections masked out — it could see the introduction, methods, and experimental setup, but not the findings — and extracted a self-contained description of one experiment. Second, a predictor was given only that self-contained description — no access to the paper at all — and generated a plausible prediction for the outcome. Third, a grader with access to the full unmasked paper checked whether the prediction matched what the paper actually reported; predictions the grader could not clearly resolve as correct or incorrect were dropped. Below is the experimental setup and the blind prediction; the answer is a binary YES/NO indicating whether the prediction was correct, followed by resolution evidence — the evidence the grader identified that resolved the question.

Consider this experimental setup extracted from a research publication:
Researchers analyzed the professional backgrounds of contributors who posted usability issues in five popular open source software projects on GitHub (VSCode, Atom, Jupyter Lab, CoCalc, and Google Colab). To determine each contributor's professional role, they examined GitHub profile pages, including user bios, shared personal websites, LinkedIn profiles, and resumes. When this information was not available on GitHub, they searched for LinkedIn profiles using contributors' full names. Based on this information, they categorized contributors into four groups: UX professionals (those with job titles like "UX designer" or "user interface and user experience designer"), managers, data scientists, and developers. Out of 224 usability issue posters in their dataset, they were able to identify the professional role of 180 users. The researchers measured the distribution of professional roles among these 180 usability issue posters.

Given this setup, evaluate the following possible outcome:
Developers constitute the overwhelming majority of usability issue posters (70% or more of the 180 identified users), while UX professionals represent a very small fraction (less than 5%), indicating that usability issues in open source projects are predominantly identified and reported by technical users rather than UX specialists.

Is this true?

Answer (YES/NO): NO